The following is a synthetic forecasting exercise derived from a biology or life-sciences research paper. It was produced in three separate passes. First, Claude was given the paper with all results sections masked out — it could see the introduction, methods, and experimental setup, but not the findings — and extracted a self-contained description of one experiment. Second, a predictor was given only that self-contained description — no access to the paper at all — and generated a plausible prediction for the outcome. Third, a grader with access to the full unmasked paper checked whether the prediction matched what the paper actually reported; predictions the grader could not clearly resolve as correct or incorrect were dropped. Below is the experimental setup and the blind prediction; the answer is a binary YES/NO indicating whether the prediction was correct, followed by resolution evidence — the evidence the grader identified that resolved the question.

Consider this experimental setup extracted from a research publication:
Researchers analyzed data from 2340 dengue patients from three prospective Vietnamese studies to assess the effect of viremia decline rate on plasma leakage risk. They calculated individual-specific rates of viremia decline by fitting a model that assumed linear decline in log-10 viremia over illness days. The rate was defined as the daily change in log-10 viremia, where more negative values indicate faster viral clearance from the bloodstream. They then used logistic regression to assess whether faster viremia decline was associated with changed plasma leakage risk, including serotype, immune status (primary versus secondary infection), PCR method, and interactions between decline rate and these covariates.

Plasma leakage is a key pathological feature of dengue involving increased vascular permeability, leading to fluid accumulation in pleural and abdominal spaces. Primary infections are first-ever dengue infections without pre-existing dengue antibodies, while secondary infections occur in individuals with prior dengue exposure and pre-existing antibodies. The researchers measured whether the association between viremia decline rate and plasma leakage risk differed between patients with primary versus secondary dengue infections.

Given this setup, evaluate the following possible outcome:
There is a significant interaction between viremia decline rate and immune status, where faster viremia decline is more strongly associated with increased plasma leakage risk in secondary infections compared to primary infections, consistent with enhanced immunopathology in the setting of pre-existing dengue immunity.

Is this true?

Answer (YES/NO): NO